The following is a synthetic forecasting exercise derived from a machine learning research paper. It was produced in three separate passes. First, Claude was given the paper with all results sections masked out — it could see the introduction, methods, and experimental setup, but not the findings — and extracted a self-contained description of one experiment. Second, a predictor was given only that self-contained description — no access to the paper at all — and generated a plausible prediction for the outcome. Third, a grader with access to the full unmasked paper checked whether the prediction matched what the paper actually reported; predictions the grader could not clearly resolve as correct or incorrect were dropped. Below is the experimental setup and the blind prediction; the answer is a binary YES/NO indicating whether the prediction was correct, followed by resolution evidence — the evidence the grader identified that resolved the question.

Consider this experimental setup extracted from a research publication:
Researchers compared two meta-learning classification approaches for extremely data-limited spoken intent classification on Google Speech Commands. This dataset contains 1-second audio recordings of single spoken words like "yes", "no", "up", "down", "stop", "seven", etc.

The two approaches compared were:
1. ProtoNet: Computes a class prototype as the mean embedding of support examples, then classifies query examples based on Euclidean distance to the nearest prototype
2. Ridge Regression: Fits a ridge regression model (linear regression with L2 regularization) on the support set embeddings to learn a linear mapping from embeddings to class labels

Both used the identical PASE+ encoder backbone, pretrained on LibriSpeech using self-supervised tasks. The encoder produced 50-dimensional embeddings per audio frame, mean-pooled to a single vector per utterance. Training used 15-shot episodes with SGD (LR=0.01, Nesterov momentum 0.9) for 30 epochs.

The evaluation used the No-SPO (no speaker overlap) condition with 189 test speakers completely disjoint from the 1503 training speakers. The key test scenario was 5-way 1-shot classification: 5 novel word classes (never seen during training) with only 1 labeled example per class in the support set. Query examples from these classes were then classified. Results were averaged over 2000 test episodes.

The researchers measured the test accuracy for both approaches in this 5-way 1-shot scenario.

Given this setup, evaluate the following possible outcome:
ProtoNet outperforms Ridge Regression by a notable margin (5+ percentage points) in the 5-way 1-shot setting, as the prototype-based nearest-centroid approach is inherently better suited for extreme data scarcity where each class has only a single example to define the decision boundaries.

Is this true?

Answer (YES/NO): NO